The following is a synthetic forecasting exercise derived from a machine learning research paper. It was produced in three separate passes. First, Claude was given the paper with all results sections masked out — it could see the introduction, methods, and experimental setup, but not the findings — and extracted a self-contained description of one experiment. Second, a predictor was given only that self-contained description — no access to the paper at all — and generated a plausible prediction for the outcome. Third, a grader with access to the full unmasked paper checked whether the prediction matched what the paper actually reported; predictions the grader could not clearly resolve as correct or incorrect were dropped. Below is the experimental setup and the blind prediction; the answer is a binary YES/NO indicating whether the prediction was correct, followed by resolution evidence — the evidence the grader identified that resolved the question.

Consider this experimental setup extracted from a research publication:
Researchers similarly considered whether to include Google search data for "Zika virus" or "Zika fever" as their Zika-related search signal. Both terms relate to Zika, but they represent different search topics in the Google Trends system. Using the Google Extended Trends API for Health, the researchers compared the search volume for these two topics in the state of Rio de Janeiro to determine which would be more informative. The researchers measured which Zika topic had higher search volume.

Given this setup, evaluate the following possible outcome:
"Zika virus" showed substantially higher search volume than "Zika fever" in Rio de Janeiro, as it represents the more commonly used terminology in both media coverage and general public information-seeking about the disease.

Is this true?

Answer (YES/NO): YES